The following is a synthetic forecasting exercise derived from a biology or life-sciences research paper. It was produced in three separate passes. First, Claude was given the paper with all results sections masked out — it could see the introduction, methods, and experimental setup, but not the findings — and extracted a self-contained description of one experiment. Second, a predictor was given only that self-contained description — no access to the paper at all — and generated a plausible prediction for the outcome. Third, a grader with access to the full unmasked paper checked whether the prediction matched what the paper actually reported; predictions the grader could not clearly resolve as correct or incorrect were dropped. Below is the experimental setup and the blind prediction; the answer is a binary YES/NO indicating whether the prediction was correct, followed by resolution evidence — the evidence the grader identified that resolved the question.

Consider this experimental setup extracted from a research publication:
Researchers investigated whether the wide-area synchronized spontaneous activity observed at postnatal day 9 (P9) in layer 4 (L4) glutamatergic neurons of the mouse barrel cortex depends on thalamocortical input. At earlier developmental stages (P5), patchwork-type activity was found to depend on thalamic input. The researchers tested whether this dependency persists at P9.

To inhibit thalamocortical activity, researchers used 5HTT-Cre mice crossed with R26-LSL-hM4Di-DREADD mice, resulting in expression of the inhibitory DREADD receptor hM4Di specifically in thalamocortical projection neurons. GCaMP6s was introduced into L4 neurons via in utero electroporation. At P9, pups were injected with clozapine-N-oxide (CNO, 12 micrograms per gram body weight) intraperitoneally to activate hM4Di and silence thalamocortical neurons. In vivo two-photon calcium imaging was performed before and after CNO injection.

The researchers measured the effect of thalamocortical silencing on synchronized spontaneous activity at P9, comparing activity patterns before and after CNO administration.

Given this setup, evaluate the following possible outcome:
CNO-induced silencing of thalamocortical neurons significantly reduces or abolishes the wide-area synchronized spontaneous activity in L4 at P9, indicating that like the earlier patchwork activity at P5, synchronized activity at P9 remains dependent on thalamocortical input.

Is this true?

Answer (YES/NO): NO